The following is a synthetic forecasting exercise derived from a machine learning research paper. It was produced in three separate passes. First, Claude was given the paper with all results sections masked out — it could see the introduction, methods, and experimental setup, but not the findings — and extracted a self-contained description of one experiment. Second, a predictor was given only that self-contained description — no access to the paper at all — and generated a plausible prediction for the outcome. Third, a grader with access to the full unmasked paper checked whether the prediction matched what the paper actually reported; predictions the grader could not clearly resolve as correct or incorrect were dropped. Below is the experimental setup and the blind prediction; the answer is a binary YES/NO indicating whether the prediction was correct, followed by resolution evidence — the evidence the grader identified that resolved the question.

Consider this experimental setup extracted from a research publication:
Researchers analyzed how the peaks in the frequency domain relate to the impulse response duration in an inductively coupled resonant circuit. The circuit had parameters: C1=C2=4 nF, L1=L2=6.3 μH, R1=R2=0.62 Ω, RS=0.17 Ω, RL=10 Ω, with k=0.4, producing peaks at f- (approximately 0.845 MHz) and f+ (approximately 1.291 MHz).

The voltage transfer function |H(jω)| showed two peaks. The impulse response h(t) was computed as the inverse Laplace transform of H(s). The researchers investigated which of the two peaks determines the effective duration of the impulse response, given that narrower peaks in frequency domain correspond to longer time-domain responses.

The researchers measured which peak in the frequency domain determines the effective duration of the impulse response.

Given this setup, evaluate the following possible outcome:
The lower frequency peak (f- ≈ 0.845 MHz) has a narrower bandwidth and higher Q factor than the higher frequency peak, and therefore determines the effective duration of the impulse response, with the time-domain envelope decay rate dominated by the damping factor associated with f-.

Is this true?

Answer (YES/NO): YES